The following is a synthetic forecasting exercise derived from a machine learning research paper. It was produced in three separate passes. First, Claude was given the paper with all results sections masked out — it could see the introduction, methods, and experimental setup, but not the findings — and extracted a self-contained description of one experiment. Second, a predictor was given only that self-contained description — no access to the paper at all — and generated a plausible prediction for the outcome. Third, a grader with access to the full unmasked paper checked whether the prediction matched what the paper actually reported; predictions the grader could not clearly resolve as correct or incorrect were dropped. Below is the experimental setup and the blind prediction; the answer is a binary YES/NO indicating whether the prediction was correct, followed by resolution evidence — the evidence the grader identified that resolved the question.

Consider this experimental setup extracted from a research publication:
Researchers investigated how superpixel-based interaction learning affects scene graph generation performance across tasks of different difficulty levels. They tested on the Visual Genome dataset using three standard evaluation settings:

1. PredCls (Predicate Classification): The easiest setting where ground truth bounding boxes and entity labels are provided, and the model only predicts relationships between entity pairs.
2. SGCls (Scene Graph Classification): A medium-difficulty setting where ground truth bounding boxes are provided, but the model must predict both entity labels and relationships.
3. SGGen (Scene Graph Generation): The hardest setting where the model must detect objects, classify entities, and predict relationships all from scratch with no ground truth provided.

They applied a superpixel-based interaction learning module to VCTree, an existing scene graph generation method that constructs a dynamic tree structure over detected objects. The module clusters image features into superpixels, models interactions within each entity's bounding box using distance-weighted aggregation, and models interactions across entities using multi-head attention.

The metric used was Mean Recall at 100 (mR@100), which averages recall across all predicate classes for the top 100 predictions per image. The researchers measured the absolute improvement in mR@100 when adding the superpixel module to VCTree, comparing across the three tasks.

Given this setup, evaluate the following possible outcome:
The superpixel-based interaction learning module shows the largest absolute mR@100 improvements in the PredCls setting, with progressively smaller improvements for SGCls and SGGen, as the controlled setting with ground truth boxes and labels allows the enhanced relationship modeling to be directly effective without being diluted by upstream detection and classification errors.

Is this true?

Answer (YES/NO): NO